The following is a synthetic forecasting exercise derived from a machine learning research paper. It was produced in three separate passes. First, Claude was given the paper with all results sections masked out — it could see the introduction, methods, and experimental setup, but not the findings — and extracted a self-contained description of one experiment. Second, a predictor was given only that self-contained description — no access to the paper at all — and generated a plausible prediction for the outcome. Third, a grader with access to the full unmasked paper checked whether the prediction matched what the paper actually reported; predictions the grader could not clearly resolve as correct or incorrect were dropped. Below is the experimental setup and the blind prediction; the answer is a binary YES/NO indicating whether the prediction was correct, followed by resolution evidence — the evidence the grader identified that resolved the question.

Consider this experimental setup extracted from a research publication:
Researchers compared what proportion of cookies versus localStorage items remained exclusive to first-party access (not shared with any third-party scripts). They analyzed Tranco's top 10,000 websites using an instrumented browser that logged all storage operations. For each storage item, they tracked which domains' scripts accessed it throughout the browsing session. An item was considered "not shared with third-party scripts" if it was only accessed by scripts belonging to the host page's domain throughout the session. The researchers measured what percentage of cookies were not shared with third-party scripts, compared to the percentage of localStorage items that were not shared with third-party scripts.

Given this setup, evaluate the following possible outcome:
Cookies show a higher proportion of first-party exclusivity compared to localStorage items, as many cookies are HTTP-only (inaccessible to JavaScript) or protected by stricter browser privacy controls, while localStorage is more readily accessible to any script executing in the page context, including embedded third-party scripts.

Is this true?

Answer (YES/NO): NO